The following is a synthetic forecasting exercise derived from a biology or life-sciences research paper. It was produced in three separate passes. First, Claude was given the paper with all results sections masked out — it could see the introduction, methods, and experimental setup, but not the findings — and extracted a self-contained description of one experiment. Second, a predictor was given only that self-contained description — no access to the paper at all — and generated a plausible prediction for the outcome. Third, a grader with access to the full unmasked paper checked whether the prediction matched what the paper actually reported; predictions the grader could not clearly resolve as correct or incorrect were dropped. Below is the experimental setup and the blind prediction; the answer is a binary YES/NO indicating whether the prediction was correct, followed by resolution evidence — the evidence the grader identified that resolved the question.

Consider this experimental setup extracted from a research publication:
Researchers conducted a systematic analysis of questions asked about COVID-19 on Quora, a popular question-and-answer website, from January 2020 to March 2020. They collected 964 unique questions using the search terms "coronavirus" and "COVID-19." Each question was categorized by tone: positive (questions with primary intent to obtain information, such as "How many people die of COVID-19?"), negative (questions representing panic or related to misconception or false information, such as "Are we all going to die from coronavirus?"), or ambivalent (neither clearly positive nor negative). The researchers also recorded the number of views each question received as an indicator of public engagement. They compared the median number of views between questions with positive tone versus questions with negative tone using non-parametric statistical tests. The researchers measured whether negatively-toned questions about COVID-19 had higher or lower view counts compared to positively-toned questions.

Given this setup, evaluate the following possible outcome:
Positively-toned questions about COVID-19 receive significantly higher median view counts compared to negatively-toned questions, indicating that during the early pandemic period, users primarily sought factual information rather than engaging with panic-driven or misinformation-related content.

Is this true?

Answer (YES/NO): NO